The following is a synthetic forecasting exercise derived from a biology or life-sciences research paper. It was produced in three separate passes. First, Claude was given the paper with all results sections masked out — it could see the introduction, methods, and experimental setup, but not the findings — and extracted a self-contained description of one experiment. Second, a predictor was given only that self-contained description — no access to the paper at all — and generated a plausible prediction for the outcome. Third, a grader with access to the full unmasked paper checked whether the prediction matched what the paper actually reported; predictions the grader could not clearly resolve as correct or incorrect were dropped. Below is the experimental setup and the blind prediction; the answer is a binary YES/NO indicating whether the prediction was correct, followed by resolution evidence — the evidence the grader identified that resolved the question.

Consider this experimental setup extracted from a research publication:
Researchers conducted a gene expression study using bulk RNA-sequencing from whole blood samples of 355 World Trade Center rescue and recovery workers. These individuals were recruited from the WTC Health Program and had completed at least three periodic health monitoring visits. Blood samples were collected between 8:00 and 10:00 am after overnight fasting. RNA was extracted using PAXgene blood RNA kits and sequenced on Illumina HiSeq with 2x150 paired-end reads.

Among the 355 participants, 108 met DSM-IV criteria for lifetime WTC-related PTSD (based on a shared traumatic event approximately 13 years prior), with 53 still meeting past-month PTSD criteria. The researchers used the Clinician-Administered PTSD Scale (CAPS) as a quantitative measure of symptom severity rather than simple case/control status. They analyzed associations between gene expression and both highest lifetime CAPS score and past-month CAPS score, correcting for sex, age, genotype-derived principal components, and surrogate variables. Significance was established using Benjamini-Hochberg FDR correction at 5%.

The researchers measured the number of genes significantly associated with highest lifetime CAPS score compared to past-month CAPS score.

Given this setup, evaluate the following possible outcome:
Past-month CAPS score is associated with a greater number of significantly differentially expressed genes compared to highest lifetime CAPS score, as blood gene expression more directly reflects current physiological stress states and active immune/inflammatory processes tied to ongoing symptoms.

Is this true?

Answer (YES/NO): NO